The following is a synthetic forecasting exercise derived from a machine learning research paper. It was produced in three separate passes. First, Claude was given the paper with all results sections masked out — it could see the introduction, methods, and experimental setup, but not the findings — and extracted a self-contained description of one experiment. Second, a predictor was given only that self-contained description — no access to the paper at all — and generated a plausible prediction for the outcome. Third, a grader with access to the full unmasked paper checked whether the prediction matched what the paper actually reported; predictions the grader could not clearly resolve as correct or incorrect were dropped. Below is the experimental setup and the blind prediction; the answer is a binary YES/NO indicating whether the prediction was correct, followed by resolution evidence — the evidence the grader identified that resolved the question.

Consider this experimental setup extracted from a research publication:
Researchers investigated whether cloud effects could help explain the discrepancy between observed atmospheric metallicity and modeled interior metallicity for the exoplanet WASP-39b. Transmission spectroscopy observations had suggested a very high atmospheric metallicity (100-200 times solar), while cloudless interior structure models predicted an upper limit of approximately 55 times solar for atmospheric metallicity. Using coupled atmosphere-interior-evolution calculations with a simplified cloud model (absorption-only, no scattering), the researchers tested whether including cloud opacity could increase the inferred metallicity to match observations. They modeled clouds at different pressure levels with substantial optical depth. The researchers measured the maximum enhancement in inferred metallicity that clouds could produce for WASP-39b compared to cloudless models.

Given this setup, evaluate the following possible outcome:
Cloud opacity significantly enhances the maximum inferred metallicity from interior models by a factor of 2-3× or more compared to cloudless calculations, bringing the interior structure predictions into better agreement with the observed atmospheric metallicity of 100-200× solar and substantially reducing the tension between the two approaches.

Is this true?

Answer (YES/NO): NO